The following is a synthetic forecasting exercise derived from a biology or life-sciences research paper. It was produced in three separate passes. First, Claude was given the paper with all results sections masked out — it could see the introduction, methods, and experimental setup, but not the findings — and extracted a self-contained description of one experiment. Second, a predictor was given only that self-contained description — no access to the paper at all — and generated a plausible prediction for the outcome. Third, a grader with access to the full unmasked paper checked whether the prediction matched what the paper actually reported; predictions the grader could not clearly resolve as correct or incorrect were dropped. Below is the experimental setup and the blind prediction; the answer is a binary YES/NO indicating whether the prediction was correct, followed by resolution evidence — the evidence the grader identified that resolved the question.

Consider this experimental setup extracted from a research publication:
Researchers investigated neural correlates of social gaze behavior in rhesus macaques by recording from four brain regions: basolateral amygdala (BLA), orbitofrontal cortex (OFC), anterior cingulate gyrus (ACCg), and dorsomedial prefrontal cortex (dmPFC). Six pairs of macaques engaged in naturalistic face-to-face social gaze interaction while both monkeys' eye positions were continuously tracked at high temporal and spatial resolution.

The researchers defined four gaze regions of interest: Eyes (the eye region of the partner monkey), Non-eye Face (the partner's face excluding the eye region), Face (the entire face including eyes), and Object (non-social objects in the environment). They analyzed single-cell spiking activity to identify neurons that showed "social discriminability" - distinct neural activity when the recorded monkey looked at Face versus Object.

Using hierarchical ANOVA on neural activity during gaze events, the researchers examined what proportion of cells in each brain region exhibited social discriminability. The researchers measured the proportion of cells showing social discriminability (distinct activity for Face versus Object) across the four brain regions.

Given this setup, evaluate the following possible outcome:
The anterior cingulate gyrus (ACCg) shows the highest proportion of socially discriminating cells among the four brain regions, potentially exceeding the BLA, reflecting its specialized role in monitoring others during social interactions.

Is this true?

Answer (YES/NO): NO